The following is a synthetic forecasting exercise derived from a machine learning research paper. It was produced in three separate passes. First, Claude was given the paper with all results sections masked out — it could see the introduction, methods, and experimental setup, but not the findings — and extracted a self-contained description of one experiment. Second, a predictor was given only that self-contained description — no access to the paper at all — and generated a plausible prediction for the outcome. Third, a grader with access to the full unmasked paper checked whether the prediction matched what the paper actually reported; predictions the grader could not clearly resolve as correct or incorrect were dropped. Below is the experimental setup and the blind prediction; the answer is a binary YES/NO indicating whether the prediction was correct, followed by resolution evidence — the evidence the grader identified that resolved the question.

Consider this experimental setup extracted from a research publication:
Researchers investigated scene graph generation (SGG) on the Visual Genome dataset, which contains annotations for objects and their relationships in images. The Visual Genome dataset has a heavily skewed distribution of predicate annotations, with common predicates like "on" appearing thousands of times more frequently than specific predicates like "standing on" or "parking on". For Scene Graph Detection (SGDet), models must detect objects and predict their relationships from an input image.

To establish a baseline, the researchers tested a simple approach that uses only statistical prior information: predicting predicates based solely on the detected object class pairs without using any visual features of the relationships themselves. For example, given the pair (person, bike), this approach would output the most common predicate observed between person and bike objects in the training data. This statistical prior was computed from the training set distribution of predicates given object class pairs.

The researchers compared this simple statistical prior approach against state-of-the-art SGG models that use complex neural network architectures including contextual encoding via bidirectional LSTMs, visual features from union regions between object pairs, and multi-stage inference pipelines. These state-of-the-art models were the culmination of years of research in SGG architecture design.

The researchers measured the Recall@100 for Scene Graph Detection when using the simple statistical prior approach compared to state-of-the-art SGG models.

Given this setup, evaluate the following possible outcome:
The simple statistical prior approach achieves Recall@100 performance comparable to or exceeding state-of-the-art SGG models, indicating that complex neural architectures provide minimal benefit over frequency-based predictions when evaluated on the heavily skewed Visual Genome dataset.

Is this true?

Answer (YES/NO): YES